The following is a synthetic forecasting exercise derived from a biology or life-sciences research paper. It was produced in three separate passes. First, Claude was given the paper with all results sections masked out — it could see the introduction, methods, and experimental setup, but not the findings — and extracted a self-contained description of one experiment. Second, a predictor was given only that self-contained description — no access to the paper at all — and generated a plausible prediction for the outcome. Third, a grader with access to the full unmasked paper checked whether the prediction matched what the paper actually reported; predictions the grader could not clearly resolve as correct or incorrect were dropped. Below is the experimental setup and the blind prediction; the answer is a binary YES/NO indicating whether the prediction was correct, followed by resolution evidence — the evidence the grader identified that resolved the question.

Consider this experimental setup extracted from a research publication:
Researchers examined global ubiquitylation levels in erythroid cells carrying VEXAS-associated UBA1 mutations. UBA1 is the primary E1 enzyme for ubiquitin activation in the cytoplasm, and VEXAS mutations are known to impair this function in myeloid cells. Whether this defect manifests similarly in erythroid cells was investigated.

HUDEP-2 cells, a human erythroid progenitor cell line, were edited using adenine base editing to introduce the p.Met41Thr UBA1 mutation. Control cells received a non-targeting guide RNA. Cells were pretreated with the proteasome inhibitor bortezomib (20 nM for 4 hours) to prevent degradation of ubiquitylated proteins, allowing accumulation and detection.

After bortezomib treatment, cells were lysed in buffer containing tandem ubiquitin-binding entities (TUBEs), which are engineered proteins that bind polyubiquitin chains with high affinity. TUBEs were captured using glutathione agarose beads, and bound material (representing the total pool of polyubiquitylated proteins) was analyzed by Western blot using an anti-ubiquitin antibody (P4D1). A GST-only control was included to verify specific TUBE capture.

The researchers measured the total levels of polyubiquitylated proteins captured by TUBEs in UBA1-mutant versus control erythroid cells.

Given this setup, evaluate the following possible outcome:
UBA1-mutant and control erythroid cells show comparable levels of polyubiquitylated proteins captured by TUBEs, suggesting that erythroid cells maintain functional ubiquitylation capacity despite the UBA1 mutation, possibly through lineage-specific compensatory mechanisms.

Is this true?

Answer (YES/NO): NO